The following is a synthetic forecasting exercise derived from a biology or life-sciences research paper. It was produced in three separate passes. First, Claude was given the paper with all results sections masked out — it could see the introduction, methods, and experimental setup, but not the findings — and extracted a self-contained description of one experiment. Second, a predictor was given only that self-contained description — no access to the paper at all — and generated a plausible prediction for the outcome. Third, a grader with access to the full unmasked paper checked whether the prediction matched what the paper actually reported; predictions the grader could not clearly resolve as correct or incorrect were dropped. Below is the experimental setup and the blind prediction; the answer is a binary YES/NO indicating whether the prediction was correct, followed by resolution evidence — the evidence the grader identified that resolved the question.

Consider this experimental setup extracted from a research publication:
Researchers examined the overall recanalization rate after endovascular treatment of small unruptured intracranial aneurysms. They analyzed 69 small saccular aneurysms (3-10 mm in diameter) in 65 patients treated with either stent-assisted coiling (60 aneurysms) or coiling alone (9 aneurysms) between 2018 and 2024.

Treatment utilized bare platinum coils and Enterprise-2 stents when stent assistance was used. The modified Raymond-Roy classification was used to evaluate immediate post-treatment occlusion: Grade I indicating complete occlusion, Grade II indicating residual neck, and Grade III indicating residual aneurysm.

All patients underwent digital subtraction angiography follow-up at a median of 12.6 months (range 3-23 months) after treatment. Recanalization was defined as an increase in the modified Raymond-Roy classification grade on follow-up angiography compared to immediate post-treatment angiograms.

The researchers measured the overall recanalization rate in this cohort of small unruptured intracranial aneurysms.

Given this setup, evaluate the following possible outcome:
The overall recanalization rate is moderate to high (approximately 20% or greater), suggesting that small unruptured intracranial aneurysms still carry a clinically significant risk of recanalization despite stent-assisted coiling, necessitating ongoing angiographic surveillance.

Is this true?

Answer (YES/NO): YES